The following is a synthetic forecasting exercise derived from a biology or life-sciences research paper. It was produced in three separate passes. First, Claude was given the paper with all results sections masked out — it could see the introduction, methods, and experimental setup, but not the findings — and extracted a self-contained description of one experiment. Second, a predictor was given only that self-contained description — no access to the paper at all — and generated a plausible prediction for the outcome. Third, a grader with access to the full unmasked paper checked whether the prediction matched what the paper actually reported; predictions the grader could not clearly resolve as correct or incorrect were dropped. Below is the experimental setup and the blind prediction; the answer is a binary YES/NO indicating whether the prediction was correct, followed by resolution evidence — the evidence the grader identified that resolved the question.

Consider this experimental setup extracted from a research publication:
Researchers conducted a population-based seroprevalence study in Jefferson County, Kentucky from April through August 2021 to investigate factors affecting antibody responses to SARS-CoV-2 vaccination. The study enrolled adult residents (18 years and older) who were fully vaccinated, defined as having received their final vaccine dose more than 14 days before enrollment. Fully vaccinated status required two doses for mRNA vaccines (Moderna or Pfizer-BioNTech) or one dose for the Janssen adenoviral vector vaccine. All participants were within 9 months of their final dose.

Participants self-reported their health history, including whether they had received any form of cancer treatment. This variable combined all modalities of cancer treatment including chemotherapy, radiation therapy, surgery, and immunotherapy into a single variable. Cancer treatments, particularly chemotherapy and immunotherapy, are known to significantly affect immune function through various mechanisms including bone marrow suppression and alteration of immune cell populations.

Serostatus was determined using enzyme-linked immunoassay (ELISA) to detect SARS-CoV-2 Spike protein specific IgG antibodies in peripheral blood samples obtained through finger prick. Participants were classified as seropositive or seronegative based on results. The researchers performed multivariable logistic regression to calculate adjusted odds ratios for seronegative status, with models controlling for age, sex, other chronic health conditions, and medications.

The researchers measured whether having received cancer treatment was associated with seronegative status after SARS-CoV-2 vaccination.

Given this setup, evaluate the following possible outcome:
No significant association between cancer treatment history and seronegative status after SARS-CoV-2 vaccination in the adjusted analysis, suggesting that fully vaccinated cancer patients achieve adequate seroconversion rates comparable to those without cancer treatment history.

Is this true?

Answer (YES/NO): NO